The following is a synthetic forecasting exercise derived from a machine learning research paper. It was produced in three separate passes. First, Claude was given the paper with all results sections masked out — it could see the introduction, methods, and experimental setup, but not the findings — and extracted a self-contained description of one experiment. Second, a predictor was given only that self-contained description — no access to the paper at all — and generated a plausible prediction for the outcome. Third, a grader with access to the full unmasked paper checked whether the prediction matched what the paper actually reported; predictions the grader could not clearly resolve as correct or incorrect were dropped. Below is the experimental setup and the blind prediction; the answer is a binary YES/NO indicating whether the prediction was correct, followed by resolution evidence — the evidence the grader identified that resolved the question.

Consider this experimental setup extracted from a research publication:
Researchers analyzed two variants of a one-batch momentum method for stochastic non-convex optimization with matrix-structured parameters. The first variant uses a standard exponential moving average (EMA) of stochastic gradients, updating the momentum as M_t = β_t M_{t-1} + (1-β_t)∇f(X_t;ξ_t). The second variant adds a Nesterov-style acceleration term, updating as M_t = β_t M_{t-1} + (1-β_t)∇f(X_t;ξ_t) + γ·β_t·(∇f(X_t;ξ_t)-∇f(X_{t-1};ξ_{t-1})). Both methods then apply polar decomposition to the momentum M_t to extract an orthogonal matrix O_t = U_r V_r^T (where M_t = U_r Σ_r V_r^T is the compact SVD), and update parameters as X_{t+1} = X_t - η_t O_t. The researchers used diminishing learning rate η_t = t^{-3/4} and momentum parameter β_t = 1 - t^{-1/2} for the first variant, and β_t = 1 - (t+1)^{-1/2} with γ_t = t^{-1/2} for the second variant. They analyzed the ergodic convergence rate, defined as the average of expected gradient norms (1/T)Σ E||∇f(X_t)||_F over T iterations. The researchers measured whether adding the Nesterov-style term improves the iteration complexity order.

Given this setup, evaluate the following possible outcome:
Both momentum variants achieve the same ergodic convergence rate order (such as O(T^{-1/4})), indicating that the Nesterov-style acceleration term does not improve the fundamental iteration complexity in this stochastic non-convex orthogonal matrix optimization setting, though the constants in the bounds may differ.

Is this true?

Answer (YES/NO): YES